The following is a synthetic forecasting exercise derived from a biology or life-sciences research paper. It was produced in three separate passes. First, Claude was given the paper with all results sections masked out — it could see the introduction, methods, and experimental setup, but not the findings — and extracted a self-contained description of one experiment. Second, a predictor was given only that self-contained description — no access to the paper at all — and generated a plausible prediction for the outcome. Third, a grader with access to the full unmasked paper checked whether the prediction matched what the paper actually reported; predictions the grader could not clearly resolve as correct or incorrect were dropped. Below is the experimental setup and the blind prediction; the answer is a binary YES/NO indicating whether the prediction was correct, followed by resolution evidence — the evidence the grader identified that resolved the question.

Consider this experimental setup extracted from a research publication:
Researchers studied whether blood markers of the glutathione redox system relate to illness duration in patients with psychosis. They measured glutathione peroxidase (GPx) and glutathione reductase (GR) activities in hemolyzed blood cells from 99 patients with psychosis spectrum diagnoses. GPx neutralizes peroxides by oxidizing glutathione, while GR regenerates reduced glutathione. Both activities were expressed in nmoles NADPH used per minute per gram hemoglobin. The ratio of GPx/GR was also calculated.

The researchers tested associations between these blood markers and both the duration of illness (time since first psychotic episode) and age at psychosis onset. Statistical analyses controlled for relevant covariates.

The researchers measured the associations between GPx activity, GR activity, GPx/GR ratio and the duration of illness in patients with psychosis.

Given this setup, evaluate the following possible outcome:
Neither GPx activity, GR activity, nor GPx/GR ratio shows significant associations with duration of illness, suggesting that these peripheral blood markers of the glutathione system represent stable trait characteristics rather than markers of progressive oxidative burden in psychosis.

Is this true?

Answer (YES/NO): NO